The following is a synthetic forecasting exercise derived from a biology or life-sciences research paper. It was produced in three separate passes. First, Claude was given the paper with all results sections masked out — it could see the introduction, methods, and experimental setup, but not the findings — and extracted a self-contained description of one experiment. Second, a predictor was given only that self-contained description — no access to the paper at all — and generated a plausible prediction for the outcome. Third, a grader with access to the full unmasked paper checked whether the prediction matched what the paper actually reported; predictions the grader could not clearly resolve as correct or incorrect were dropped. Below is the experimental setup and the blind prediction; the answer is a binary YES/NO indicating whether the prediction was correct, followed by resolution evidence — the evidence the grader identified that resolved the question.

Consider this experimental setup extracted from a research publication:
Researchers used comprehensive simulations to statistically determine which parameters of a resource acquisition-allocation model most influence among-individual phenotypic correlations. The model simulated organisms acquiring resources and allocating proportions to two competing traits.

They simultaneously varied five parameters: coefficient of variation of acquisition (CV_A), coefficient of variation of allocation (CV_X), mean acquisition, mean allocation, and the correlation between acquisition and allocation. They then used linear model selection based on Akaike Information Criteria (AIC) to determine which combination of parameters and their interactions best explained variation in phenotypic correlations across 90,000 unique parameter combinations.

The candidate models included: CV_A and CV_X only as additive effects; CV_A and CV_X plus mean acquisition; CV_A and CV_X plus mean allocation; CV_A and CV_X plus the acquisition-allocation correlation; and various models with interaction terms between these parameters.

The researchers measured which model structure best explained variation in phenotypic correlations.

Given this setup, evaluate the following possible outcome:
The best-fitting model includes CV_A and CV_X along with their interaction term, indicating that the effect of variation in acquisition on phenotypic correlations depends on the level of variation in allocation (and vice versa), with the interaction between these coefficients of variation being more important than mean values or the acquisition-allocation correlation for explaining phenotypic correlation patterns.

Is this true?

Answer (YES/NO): NO